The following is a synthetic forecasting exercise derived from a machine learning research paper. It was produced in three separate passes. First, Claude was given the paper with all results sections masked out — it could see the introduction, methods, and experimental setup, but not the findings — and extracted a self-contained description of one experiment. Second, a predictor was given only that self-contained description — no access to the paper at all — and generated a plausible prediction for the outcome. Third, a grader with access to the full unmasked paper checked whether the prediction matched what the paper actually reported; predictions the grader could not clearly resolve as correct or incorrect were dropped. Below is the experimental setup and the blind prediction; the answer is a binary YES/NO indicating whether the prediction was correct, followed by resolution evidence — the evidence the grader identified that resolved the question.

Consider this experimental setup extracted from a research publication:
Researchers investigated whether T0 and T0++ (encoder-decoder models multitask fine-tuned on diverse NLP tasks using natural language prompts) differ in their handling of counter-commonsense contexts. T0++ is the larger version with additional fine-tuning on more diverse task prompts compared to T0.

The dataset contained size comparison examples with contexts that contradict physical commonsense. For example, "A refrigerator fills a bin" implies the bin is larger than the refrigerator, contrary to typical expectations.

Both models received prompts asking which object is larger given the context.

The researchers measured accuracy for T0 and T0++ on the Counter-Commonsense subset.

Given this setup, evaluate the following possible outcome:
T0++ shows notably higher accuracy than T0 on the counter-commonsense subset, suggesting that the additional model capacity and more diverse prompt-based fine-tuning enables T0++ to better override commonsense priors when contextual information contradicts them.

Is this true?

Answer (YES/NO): YES